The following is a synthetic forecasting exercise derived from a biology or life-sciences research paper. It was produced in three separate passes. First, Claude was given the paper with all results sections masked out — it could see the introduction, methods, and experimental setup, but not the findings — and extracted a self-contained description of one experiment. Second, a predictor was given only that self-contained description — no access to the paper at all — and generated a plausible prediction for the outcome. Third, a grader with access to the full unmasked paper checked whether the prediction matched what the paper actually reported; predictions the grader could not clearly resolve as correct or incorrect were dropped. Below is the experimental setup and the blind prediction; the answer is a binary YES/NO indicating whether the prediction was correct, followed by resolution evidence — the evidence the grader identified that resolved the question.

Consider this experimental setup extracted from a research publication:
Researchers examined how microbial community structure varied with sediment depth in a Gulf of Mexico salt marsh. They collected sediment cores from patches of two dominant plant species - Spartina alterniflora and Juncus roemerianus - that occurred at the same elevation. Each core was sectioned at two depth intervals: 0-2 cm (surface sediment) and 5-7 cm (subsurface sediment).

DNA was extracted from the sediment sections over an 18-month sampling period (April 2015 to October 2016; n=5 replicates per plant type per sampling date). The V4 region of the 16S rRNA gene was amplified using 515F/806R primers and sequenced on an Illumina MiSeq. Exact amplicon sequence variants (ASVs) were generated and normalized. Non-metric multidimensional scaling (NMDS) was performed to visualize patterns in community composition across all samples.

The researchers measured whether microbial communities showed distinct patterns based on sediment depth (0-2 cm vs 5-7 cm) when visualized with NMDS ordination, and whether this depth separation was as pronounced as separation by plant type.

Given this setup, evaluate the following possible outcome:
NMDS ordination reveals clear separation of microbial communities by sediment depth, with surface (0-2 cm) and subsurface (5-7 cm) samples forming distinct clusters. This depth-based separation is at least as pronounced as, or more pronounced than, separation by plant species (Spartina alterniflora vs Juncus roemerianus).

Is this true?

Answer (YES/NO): NO